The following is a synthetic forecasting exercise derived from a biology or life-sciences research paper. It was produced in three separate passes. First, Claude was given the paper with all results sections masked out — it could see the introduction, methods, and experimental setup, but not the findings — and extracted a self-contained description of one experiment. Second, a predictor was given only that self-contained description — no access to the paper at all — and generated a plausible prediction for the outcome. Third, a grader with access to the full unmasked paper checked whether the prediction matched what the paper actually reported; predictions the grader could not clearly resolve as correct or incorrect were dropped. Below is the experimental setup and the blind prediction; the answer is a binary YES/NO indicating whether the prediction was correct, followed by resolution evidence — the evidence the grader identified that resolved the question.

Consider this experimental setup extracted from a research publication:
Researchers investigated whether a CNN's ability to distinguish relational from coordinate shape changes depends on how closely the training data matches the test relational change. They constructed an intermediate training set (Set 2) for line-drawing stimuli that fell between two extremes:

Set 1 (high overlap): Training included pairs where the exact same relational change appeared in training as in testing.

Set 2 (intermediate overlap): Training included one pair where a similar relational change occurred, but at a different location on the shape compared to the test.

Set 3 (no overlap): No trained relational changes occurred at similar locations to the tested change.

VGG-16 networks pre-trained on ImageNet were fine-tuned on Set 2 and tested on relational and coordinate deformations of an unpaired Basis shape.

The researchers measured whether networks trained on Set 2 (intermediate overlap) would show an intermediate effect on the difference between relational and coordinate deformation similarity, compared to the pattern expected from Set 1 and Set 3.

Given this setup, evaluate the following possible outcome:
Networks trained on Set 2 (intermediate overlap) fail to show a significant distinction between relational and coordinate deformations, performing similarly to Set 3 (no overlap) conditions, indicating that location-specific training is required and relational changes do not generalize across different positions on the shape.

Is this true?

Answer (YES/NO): NO